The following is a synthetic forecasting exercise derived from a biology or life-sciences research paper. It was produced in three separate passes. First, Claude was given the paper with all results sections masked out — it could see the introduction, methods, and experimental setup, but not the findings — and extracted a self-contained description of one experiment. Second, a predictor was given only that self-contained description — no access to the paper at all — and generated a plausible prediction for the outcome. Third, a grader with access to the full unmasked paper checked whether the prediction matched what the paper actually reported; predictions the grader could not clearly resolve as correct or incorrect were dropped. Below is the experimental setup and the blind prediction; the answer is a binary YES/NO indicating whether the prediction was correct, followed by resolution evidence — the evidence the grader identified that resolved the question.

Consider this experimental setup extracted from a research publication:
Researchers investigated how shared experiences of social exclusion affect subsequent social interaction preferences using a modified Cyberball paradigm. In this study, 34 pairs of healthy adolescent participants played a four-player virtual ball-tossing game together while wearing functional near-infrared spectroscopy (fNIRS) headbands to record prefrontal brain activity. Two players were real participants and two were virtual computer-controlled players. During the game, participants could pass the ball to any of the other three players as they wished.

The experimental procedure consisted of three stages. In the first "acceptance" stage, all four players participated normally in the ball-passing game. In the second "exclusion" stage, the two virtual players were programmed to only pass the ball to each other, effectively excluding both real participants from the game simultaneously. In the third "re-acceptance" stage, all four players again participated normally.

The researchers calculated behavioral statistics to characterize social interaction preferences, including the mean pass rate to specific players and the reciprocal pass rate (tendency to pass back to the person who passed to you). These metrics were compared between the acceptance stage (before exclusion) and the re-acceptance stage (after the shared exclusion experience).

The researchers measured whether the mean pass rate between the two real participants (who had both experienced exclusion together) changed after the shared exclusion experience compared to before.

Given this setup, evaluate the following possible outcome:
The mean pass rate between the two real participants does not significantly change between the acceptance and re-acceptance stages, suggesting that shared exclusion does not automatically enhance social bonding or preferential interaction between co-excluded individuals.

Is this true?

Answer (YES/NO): NO